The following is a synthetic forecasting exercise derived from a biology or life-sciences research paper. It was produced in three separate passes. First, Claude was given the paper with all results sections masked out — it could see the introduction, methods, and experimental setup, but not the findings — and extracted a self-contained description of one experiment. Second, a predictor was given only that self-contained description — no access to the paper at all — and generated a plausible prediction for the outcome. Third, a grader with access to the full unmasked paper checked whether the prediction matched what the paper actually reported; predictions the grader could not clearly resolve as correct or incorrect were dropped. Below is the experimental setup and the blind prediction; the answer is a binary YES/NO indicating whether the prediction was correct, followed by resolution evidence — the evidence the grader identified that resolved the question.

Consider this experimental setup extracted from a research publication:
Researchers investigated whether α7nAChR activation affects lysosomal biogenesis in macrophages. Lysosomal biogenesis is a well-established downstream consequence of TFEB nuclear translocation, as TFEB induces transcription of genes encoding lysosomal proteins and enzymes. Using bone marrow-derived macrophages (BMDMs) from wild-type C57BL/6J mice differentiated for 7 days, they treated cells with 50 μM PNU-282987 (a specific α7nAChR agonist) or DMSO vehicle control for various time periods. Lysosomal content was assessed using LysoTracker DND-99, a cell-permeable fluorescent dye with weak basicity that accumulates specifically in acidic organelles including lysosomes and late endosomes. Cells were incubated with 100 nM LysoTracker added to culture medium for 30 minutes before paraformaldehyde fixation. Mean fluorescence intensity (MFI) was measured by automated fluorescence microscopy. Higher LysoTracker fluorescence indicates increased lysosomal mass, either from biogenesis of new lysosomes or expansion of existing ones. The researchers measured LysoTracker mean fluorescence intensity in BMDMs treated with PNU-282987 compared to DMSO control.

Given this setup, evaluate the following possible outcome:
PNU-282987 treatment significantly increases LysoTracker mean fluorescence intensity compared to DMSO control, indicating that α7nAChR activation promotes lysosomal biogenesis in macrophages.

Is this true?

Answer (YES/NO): YES